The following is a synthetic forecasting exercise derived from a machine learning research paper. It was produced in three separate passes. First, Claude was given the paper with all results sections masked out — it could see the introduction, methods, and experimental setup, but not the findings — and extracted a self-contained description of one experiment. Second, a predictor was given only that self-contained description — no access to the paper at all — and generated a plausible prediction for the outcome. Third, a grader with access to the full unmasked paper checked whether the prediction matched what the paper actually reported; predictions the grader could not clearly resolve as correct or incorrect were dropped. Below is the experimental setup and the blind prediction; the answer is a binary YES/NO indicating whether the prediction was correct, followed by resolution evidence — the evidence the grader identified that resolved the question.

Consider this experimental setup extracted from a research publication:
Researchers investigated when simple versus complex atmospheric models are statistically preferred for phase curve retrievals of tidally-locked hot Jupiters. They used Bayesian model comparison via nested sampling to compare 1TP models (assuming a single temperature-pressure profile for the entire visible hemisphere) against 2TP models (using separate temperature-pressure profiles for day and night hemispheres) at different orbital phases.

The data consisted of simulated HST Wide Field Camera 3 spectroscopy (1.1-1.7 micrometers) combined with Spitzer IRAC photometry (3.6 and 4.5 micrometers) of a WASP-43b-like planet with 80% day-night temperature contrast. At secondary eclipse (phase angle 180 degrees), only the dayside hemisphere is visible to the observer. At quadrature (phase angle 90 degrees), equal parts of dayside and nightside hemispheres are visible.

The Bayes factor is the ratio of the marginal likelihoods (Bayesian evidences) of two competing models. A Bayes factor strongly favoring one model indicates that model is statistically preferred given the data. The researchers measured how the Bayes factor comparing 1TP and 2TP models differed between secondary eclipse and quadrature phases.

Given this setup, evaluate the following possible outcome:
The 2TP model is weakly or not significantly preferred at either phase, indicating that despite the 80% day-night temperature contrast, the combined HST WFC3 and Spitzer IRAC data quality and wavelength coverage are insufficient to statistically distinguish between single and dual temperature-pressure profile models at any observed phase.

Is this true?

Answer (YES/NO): NO